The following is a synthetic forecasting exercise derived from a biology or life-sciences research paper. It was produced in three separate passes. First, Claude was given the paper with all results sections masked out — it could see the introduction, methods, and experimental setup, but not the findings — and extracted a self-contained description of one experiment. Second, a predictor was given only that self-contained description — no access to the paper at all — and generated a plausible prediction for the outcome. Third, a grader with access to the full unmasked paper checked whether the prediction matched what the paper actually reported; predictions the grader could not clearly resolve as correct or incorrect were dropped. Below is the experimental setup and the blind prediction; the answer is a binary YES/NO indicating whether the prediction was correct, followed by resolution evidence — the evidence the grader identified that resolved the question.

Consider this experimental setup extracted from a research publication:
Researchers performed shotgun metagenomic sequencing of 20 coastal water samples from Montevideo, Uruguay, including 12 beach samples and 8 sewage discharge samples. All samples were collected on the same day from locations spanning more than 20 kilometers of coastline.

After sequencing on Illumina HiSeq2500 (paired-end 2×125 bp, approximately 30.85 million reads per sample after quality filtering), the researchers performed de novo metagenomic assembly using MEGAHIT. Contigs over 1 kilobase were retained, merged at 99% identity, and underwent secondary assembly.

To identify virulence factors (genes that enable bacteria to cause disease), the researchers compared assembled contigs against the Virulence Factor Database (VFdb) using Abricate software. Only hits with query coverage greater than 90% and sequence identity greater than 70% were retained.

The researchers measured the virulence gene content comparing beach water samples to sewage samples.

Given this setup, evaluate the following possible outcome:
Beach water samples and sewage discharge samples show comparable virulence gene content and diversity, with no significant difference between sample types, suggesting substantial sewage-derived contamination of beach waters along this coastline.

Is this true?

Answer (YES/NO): NO